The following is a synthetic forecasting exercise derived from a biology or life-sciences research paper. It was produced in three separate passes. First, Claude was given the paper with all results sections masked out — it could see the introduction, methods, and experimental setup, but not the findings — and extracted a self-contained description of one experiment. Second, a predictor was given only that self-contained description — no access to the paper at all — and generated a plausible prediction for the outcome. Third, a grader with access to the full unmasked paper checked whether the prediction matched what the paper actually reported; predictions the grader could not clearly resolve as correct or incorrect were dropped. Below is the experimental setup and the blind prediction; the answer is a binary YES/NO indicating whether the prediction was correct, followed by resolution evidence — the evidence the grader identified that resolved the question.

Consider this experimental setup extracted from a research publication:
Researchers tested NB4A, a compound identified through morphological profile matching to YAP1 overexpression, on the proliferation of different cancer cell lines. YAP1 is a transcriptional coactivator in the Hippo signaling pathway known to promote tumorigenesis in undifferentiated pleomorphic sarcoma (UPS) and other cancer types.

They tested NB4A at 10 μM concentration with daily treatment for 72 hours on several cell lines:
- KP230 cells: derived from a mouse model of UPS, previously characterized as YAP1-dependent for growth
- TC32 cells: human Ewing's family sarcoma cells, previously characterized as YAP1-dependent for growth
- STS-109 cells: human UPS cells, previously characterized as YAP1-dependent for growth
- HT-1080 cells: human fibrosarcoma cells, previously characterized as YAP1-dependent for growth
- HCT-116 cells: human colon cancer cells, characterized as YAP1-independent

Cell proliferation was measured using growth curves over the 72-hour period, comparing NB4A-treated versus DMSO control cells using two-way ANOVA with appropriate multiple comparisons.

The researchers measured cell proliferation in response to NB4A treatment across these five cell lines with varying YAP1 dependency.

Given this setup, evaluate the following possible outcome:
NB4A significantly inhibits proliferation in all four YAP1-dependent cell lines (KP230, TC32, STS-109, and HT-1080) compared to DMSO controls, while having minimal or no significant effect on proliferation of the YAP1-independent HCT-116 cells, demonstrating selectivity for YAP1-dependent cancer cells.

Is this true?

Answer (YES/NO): NO